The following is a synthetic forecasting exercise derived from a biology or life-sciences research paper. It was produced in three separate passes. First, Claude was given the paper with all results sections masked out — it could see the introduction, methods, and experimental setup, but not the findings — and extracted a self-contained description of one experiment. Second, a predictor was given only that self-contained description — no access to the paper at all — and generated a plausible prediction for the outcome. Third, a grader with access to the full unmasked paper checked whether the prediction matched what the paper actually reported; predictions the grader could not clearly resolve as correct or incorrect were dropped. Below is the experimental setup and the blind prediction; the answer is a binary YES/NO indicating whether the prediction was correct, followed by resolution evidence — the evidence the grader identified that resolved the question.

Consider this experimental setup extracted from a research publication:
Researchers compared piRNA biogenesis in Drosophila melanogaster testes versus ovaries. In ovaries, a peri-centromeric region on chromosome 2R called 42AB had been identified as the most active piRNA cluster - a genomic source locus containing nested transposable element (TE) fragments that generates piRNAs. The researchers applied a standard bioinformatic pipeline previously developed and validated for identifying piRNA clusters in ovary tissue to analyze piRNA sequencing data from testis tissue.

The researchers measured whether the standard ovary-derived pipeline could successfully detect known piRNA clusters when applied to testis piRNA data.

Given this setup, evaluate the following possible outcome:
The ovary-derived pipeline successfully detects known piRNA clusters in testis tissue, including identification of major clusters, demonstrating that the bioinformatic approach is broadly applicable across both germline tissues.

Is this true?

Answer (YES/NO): NO